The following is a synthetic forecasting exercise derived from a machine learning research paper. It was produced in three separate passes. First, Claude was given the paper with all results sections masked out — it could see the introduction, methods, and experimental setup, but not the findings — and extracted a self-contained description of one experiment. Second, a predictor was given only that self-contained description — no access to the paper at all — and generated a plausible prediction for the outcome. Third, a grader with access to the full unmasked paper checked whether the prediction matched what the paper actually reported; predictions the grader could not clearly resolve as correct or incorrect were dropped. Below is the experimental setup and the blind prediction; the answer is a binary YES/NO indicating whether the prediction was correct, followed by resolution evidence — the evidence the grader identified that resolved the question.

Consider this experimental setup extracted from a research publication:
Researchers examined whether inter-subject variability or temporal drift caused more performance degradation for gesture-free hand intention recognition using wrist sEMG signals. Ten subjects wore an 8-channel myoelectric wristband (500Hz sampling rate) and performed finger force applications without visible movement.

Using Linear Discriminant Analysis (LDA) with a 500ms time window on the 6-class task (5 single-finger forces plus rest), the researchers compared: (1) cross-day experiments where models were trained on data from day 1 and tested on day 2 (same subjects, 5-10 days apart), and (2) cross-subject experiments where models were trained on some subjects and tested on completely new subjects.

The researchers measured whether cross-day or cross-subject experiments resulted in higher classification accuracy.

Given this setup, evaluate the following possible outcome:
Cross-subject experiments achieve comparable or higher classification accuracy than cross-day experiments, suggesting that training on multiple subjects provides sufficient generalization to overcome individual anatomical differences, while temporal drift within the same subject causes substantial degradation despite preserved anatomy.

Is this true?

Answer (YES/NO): NO